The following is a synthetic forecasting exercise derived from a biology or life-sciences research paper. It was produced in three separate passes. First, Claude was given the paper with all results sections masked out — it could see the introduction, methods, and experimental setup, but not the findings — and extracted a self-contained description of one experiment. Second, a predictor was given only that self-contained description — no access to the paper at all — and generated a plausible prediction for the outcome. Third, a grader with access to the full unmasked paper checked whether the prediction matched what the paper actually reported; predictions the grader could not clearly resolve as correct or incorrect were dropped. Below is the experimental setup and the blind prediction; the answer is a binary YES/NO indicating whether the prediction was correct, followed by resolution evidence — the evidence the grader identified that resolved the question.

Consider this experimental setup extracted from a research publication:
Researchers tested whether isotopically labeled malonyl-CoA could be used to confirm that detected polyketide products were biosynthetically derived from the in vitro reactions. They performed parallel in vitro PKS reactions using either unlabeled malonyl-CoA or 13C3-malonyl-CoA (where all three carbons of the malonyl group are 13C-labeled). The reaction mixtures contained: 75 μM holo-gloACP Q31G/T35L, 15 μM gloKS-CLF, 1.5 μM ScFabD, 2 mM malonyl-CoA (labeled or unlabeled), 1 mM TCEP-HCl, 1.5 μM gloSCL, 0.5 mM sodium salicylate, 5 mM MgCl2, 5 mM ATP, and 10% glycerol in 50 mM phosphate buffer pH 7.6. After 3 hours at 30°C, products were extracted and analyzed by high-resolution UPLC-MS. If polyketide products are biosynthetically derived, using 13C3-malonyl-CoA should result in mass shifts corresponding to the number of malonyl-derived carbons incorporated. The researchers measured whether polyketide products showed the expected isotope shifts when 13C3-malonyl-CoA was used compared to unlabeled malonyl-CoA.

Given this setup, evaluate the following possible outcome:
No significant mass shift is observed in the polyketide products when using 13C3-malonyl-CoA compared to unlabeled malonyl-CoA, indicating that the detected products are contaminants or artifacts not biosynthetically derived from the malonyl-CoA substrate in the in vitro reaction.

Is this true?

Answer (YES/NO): NO